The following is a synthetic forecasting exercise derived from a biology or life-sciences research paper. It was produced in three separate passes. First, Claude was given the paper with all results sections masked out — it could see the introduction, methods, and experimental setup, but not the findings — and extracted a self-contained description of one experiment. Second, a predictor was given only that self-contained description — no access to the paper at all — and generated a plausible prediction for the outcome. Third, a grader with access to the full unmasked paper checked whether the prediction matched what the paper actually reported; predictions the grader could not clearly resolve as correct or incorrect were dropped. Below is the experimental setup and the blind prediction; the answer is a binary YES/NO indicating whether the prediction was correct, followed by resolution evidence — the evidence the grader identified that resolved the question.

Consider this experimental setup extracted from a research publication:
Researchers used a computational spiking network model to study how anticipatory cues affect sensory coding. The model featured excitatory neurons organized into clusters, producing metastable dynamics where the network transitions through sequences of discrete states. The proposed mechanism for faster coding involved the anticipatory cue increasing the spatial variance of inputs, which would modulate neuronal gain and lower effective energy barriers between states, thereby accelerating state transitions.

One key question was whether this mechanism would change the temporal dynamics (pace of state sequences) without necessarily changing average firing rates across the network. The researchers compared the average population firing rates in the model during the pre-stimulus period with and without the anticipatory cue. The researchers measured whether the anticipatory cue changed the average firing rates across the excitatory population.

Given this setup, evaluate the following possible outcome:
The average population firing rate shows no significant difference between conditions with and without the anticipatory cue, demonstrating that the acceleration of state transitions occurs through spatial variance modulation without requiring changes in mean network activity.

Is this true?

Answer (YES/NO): YES